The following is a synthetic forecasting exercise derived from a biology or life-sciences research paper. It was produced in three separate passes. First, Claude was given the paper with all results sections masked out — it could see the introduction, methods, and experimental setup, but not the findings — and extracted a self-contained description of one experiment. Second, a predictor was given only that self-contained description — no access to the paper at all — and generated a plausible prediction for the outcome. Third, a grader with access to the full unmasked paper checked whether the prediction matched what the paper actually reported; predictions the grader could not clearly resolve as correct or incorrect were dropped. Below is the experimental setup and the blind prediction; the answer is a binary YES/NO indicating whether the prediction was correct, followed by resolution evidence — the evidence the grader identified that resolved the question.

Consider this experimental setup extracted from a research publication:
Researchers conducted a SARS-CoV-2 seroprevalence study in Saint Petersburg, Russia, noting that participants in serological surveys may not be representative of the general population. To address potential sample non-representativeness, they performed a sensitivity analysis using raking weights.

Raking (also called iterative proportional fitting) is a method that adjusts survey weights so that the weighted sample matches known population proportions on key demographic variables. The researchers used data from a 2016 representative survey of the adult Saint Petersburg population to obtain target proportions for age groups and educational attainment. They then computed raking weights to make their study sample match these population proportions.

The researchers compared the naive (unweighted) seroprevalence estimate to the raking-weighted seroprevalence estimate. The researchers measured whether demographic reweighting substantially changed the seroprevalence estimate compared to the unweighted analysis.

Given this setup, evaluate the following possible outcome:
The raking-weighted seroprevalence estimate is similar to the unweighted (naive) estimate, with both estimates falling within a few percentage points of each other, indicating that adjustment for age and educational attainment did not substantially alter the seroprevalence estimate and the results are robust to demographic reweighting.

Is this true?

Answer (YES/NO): YES